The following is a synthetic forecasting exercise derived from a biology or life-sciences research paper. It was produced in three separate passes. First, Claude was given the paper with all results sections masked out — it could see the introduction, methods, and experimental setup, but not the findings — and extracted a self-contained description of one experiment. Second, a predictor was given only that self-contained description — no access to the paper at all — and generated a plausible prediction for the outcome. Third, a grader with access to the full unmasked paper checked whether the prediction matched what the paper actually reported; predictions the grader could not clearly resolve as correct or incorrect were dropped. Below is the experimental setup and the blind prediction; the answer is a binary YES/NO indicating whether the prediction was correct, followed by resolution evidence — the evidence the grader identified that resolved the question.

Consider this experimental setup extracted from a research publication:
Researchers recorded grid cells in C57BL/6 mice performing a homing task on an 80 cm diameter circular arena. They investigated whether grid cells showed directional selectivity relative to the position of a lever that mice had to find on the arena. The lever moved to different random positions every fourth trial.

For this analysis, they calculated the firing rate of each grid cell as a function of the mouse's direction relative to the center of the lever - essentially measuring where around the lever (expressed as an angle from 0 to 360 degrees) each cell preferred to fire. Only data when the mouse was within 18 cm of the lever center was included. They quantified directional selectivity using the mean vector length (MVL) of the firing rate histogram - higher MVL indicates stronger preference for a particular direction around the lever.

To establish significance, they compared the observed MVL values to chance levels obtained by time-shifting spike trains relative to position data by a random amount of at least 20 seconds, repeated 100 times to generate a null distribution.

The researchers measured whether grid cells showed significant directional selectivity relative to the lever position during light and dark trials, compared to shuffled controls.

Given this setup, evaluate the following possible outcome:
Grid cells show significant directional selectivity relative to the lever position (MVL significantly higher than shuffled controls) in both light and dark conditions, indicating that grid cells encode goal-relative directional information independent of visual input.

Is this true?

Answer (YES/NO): YES